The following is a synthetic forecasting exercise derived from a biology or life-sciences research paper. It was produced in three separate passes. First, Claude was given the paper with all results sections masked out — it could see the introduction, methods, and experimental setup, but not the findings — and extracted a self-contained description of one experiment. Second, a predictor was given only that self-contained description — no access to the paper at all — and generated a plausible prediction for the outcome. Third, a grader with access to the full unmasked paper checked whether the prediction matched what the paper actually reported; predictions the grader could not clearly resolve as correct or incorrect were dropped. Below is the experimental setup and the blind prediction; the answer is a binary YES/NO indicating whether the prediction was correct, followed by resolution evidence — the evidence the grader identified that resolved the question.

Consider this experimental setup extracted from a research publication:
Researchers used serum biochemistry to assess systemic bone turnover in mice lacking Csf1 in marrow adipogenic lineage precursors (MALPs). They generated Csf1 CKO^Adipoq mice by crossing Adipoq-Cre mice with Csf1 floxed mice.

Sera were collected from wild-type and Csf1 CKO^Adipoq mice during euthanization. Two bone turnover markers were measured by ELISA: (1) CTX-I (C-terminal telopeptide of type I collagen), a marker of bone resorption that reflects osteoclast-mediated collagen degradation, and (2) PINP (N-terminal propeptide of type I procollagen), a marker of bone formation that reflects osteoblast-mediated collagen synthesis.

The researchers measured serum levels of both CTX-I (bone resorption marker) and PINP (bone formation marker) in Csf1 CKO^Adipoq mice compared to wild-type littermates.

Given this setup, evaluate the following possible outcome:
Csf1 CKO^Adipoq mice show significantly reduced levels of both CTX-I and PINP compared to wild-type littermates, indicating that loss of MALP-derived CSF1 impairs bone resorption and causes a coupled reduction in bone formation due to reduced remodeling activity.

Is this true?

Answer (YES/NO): NO